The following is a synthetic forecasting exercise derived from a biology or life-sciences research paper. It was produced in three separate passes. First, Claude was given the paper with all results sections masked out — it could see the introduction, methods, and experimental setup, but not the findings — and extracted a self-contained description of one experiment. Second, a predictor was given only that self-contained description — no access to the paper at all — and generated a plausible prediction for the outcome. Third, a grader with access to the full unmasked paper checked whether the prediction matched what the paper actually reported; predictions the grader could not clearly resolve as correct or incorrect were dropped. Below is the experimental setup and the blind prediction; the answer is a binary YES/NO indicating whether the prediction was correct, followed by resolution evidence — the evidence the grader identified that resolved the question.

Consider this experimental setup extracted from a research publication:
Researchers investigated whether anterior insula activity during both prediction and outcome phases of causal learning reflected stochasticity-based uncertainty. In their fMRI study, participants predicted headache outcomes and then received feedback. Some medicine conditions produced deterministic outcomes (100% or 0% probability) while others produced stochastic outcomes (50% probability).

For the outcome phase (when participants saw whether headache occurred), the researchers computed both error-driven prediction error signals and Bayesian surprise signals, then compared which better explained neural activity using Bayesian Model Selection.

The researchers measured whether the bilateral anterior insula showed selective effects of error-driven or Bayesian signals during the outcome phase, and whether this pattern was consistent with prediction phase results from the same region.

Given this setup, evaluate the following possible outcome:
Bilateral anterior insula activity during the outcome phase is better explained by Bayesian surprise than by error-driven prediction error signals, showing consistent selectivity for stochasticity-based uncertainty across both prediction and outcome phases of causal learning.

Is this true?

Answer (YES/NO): NO